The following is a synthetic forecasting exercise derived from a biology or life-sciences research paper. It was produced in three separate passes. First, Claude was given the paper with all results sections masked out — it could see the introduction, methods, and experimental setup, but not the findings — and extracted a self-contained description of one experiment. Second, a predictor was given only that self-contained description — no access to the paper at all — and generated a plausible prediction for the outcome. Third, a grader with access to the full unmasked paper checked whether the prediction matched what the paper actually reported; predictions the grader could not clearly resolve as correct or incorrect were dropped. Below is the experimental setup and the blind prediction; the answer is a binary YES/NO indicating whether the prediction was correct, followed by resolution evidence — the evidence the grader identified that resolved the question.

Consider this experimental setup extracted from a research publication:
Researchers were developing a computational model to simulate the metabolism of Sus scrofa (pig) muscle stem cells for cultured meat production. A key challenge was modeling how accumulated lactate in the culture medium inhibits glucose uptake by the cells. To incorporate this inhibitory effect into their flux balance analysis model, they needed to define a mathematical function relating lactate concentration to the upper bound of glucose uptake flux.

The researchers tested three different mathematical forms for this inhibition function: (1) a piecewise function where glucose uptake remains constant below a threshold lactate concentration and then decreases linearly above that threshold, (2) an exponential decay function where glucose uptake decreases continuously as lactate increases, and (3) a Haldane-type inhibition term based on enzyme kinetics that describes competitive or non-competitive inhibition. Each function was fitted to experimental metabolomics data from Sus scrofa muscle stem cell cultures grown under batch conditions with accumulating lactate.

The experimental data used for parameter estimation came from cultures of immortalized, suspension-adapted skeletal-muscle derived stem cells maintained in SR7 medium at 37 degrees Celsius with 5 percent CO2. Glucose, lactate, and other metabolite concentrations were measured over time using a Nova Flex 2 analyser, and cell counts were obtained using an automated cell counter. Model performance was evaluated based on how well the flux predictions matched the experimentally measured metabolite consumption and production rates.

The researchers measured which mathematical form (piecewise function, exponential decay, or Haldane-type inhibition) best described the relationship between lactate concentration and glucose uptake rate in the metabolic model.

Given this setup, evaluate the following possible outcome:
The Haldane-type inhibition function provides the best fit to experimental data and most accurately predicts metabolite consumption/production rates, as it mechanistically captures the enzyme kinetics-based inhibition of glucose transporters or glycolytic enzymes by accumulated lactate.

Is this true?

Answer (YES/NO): NO